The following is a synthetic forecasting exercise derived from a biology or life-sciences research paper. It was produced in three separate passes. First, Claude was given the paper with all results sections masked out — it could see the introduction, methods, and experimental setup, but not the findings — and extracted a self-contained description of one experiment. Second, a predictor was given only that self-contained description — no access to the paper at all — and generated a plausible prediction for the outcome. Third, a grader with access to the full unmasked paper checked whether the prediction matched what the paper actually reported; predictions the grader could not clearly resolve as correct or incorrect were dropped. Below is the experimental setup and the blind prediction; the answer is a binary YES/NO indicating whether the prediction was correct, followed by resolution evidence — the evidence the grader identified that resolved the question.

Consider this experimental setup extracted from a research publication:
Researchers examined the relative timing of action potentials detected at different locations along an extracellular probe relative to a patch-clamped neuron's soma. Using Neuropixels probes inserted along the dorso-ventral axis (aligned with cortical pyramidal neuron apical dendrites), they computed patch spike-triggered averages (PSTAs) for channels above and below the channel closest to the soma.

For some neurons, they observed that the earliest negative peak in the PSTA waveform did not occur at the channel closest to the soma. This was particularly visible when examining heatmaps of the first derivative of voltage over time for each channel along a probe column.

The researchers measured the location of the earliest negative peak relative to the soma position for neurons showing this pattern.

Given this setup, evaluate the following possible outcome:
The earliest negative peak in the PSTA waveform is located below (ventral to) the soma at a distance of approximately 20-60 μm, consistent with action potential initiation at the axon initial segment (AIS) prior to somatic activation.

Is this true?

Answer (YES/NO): YES